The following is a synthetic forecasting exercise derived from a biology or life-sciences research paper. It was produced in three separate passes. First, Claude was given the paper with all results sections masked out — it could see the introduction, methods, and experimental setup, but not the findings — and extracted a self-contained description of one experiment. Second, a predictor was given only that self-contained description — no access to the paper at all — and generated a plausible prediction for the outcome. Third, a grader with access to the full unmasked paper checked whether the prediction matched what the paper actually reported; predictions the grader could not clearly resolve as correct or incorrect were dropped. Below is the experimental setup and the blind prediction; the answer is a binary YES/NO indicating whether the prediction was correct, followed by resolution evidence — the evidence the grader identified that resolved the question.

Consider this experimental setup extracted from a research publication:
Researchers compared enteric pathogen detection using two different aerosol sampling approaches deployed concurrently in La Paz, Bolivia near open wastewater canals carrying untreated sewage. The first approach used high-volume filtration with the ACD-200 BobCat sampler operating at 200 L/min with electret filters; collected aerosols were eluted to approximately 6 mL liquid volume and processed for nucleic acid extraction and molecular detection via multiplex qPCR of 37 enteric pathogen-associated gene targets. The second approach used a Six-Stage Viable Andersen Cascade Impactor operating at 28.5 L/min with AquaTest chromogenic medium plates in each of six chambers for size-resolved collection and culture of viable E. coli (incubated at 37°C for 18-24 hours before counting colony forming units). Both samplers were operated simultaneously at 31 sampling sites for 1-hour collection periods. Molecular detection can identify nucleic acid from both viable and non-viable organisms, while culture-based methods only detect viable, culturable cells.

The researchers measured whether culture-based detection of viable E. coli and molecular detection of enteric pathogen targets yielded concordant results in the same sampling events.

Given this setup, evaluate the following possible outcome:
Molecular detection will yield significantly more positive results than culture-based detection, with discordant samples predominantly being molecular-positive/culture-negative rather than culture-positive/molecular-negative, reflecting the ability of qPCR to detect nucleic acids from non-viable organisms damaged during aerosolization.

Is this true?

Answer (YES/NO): YES